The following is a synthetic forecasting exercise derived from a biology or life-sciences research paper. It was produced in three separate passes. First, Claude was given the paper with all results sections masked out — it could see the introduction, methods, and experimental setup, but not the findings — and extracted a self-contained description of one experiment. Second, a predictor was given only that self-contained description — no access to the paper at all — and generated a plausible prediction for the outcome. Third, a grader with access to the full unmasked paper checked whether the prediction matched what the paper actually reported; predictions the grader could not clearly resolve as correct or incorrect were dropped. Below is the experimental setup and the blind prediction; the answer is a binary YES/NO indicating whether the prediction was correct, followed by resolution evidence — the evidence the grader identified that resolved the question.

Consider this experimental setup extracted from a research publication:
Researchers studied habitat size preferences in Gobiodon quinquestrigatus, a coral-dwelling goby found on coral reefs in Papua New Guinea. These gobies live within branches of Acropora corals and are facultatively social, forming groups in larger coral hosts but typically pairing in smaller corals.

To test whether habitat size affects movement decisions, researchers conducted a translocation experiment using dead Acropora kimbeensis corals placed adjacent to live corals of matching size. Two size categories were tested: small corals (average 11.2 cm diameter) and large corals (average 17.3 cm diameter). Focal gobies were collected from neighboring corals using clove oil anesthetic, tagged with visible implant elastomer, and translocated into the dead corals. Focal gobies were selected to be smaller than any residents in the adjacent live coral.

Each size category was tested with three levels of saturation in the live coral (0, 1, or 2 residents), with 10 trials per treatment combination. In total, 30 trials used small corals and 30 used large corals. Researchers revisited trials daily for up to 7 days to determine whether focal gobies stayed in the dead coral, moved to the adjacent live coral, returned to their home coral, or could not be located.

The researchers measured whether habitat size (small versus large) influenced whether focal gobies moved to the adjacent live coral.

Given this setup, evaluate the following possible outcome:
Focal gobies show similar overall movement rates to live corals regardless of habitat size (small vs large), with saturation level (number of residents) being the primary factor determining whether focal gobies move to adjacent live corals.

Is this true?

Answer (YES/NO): NO